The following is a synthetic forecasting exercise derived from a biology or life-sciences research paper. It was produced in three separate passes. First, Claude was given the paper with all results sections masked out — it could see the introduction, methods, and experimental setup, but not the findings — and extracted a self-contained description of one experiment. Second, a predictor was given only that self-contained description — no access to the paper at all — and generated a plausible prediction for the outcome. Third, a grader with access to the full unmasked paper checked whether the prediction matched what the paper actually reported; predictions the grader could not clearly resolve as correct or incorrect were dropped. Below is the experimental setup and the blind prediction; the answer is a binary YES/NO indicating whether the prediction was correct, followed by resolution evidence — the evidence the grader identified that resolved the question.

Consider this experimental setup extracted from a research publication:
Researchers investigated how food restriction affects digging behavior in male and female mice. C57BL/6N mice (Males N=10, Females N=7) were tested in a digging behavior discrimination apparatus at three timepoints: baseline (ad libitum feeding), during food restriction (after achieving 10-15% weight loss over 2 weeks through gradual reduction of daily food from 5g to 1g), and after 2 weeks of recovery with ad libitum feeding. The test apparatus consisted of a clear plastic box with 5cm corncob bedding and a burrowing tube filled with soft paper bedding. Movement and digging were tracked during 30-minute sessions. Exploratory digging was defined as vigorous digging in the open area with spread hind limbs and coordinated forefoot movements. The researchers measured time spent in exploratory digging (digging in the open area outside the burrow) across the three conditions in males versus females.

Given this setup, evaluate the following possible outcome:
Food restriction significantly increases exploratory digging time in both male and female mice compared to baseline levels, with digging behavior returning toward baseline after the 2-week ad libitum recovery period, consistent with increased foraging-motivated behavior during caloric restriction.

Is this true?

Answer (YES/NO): NO